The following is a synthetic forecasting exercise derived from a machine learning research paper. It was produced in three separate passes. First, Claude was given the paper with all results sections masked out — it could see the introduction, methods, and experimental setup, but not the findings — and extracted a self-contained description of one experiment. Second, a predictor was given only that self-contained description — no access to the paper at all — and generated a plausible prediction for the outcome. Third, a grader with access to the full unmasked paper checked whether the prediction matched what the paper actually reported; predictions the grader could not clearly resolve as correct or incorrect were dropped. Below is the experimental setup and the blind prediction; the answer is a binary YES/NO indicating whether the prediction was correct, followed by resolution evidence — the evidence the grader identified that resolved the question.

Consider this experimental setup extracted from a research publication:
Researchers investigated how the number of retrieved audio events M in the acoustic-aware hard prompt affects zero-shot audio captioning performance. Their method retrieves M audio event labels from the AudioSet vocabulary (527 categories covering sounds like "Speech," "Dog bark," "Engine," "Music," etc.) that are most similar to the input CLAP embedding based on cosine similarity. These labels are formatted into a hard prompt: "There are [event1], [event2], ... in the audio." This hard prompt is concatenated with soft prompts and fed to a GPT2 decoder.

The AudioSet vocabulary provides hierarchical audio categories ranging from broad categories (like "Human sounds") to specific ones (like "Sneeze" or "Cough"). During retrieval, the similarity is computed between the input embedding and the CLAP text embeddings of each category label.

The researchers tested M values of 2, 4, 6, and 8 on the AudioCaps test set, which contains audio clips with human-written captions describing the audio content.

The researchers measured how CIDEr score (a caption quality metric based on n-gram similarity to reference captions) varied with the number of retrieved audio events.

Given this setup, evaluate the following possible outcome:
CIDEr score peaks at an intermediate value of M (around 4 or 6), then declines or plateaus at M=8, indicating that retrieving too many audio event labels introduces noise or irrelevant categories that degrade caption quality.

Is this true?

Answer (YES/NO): YES